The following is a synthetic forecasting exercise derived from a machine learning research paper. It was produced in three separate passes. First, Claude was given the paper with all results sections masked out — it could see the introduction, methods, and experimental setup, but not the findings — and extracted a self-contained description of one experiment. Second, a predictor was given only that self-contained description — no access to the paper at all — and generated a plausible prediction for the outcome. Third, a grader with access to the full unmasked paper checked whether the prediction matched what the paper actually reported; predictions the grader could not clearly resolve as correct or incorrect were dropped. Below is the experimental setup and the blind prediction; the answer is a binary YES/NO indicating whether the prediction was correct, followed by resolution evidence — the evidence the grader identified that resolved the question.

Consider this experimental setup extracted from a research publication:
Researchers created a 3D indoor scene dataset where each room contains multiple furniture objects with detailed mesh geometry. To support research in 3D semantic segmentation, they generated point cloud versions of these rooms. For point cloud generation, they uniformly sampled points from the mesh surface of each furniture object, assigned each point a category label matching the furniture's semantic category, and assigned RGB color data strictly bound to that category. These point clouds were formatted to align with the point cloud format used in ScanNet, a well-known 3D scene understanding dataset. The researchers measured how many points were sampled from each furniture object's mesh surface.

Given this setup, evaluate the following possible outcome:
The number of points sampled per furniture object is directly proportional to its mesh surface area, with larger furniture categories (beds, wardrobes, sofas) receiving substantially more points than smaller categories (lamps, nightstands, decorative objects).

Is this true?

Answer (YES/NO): NO